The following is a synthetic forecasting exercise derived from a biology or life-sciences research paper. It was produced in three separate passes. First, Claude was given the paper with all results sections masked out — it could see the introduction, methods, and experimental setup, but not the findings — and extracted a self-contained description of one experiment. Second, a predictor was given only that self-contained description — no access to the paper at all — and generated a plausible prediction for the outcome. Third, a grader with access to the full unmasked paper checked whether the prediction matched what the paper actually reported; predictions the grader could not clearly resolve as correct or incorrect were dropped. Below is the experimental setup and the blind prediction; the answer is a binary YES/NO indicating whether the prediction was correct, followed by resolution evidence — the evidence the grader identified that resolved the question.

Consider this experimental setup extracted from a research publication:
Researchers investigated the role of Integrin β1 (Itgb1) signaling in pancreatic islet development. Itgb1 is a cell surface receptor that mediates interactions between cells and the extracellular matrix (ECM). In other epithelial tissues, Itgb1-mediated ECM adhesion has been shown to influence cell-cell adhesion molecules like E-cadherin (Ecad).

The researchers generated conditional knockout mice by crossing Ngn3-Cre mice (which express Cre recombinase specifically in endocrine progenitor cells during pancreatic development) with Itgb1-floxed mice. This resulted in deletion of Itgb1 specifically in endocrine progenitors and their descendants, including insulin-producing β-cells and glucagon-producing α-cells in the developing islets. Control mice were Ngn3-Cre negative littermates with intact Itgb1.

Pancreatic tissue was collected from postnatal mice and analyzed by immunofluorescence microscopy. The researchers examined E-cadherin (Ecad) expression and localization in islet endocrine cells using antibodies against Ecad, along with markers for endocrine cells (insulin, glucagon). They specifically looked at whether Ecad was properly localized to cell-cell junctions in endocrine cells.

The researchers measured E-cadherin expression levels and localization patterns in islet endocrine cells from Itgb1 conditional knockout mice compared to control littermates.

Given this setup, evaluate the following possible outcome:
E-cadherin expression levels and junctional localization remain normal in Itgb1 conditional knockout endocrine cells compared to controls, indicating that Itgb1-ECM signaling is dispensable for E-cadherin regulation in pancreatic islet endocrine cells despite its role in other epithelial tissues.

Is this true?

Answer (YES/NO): NO